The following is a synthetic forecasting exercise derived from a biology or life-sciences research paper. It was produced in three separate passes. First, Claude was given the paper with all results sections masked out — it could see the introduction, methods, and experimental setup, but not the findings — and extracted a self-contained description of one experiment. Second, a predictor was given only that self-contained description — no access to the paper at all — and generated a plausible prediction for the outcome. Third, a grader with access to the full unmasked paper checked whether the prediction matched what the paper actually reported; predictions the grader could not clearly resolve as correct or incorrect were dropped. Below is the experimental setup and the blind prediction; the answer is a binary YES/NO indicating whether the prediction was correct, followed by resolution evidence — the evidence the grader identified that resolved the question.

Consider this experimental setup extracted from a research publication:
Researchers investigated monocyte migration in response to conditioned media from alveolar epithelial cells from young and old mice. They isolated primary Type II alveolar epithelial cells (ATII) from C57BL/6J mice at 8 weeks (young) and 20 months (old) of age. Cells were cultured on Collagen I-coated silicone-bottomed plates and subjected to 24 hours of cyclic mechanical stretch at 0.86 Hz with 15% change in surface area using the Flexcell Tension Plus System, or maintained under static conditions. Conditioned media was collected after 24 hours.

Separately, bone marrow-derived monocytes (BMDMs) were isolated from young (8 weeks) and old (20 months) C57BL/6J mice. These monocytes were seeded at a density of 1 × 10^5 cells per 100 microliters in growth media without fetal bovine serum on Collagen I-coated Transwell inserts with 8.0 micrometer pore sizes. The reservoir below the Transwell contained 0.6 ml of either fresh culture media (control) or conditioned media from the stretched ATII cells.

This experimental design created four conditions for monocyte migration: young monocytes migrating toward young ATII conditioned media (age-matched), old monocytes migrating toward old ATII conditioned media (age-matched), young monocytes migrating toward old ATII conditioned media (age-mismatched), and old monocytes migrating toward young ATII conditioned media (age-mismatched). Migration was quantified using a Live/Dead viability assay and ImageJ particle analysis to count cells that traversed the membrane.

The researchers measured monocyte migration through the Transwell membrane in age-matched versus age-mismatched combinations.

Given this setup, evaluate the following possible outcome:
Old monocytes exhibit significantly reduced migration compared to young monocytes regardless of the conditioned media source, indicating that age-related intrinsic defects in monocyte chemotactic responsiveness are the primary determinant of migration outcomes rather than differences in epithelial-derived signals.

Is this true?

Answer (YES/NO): NO